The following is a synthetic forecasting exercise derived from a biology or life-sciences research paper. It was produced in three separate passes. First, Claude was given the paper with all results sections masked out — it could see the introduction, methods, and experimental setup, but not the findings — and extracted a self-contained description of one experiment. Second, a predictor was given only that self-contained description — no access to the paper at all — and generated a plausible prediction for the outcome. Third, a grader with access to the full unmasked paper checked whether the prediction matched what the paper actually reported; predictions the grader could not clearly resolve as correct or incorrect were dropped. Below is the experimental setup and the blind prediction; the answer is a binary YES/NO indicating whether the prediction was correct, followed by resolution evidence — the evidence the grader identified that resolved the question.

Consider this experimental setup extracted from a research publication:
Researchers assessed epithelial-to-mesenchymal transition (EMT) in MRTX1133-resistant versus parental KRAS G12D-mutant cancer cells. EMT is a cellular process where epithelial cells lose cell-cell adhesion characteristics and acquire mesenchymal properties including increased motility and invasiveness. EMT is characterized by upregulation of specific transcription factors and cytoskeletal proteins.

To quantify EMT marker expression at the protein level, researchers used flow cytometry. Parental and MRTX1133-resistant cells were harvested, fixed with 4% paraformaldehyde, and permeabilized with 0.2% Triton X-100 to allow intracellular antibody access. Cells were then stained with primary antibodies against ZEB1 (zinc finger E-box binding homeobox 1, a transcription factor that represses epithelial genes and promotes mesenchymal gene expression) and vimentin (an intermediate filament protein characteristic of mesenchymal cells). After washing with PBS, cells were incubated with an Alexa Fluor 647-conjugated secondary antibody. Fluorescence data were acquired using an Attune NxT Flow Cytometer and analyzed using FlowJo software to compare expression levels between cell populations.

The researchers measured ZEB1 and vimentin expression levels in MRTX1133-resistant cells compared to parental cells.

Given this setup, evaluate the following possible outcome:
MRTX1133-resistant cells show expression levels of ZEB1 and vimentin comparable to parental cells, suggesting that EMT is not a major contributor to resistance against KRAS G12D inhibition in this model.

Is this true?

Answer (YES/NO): NO